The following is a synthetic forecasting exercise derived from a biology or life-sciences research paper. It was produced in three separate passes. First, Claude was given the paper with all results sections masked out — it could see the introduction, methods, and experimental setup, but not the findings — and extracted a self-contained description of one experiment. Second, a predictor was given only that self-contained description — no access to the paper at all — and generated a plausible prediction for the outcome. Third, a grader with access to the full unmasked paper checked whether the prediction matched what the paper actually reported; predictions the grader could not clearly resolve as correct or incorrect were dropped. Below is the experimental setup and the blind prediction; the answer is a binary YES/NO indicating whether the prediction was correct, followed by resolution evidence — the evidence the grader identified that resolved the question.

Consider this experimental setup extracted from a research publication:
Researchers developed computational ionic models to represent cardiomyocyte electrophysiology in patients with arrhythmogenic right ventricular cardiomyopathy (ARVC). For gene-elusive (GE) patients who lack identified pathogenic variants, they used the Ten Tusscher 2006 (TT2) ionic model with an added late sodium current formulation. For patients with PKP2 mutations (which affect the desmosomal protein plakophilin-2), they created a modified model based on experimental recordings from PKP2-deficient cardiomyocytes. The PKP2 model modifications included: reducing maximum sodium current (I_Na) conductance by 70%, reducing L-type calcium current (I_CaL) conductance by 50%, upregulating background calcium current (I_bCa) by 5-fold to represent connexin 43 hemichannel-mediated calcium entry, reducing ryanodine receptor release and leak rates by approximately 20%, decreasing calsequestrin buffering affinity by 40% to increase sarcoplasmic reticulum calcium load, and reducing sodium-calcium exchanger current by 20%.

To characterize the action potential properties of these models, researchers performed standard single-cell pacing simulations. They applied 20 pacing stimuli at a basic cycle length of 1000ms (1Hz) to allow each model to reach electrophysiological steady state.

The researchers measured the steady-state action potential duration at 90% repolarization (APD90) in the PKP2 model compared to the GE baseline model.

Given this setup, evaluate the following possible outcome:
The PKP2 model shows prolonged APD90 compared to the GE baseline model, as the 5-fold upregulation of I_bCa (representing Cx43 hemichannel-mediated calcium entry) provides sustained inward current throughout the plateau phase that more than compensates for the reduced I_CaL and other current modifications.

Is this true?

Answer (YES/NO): YES